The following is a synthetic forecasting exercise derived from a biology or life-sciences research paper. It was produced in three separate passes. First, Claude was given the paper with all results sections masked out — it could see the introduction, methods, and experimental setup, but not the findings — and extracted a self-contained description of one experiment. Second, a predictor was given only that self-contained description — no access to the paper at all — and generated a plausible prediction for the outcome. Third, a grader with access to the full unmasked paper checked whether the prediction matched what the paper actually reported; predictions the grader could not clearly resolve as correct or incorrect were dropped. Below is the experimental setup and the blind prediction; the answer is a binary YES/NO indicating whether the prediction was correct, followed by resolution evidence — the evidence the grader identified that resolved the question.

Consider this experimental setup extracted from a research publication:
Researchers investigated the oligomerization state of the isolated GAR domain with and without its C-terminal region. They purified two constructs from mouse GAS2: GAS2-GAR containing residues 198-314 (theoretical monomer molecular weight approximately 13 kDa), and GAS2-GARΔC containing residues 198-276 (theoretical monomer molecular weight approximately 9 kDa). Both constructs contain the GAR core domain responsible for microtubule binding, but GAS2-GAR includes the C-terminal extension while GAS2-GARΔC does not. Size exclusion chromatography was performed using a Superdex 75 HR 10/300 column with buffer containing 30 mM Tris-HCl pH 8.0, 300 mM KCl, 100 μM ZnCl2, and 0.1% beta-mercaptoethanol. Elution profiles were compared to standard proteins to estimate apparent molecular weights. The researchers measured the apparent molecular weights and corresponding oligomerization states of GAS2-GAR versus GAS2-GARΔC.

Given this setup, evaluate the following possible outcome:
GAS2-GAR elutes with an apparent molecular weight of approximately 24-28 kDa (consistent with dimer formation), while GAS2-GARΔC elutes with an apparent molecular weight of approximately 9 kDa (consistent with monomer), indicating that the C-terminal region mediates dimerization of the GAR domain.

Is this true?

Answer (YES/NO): YES